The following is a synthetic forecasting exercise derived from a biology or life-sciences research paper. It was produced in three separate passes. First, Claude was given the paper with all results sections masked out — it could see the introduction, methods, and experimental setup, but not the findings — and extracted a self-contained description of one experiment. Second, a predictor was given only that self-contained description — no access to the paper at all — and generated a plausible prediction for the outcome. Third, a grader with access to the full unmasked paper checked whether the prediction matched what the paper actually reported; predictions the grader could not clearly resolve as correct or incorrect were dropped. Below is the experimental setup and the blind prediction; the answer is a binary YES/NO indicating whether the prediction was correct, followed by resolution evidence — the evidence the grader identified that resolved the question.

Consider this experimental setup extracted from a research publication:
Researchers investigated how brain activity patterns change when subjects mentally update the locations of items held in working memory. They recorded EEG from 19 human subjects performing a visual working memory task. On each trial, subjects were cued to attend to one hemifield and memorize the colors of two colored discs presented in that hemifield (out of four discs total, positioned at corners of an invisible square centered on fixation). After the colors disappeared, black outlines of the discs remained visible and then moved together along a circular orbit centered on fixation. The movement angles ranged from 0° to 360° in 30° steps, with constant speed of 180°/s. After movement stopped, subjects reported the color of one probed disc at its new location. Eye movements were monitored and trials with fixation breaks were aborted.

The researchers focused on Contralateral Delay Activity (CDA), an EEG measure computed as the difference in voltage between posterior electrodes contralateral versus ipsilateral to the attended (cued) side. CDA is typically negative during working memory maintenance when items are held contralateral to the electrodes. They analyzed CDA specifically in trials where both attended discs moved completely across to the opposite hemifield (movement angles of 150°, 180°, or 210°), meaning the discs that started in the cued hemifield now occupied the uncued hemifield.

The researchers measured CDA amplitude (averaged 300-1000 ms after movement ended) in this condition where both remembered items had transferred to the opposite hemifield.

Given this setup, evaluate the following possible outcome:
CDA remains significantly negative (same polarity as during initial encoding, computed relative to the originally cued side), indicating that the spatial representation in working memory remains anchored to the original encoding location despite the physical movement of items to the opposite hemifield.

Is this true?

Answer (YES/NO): NO